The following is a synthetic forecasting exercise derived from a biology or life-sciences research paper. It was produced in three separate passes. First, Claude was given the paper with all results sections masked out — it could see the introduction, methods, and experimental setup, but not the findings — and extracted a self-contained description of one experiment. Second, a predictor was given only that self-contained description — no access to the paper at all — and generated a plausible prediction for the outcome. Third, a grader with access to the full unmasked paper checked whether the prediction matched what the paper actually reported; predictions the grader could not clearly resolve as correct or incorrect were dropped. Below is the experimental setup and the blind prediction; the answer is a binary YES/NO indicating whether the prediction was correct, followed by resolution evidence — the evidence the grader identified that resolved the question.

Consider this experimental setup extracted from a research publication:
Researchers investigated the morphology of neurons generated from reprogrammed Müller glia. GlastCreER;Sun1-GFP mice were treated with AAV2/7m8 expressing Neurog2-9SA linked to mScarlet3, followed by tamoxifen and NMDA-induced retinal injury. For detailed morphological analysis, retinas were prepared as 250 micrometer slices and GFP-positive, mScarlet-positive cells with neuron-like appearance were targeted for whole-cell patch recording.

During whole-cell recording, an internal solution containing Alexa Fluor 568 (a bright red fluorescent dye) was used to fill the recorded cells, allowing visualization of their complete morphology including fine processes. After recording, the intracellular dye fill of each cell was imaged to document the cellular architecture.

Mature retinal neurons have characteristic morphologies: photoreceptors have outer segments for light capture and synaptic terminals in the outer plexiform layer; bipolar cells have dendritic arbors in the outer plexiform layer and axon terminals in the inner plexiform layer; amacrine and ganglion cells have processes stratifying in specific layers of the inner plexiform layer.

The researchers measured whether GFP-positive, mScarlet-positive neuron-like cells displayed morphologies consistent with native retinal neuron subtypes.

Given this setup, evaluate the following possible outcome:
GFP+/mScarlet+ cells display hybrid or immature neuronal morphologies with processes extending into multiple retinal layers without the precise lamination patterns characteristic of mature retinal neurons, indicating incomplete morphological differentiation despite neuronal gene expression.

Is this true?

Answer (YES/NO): NO